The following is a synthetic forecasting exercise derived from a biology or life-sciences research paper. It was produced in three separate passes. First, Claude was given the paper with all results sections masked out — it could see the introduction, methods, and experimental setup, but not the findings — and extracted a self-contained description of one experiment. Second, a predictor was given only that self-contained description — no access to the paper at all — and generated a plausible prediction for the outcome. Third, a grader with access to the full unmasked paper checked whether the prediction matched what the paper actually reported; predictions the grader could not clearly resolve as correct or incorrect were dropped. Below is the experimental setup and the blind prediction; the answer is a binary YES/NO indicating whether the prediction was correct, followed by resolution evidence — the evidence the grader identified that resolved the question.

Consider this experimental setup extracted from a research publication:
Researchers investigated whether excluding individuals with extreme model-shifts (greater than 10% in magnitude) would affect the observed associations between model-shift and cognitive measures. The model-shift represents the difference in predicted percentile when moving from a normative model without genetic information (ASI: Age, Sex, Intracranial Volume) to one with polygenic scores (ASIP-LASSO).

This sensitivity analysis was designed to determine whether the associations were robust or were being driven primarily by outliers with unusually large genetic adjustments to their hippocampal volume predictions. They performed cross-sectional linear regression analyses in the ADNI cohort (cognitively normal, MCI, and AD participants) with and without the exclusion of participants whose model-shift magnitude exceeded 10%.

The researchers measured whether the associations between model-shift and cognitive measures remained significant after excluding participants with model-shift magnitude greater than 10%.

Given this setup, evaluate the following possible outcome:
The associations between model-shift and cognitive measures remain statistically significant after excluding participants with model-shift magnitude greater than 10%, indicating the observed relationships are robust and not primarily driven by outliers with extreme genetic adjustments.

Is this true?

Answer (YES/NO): YES